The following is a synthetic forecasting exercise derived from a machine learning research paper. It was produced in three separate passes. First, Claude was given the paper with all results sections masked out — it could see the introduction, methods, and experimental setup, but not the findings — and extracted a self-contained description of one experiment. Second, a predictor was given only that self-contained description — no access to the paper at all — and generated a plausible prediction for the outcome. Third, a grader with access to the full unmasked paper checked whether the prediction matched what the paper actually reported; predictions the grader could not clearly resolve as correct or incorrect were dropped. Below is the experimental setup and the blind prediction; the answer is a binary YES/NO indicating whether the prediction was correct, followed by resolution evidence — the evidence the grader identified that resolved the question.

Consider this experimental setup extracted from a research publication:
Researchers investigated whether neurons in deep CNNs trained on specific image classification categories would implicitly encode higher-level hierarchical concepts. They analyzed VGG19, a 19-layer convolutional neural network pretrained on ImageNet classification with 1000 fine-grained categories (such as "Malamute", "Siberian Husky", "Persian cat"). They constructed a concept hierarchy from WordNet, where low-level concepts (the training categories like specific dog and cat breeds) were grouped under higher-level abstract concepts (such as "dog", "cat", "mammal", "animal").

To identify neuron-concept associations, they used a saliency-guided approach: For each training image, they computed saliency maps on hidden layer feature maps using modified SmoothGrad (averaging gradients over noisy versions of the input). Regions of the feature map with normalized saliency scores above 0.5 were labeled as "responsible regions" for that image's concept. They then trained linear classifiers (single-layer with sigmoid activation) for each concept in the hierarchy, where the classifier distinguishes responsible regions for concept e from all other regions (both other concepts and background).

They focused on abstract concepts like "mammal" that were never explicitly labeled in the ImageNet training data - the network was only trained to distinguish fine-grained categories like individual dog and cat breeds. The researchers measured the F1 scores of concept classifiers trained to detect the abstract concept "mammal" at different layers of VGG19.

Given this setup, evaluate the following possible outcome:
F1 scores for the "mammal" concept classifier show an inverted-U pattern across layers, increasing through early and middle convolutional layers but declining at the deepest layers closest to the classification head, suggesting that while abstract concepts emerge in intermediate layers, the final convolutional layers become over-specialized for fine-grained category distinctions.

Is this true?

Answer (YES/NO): NO